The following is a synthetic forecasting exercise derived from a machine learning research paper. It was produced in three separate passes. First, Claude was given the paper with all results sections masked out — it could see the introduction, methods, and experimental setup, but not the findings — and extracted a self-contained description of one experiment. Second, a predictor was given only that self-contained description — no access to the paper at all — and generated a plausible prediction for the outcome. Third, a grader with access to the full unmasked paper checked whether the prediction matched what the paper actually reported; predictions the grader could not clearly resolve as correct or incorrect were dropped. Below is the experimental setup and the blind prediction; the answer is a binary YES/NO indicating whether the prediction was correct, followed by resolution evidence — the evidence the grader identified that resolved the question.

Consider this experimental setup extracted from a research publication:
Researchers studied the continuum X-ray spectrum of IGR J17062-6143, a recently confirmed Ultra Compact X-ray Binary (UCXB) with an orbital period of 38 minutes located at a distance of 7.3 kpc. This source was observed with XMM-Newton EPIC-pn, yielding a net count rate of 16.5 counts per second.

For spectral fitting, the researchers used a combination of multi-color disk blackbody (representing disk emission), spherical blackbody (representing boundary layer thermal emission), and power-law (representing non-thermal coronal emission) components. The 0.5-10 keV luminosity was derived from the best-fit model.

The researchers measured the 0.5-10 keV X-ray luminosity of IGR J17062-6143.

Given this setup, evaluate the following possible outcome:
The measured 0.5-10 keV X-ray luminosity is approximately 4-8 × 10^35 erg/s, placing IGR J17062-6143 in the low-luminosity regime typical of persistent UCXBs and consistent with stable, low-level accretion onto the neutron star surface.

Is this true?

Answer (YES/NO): NO